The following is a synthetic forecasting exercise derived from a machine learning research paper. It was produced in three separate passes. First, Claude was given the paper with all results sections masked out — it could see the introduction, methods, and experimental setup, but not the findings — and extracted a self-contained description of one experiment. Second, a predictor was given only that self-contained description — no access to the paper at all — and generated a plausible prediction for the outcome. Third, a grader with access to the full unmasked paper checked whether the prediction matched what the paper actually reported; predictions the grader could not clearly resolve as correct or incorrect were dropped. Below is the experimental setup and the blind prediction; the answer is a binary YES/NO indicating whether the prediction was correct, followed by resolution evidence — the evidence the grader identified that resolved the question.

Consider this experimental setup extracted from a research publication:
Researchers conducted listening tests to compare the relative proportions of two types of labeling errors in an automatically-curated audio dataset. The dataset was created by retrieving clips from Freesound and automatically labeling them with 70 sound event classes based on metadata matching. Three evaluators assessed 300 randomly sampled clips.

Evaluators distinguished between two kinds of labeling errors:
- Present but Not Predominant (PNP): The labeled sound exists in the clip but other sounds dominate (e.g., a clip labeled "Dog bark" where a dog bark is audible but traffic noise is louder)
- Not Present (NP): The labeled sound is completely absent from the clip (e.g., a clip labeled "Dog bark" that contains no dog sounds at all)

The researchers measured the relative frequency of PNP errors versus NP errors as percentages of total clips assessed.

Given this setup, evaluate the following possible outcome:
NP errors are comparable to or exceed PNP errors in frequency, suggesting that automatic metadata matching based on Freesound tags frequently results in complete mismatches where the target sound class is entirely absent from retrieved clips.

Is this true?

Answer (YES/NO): YES